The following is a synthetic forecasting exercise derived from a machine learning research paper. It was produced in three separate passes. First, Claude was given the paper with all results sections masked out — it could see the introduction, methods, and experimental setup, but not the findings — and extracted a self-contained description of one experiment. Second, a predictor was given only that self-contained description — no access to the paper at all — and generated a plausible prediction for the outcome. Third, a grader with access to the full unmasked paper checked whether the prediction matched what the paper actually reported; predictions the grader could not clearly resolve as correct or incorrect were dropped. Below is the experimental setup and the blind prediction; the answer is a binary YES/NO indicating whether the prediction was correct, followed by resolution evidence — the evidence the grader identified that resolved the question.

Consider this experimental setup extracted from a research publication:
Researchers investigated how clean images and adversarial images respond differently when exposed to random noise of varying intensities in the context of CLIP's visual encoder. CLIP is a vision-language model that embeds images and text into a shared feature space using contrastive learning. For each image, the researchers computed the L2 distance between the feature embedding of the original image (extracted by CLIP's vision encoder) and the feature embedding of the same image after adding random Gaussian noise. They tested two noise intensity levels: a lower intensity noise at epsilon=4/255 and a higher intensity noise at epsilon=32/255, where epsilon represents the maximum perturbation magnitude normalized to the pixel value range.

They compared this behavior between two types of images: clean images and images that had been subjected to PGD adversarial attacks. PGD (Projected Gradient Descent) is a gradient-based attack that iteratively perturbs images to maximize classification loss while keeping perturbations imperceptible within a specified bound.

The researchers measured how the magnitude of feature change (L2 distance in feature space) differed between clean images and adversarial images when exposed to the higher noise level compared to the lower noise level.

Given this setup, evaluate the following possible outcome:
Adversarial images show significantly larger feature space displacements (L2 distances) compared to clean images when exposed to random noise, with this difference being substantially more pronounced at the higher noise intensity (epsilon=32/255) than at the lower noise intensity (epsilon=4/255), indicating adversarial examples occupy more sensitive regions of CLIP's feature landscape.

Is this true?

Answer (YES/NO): YES